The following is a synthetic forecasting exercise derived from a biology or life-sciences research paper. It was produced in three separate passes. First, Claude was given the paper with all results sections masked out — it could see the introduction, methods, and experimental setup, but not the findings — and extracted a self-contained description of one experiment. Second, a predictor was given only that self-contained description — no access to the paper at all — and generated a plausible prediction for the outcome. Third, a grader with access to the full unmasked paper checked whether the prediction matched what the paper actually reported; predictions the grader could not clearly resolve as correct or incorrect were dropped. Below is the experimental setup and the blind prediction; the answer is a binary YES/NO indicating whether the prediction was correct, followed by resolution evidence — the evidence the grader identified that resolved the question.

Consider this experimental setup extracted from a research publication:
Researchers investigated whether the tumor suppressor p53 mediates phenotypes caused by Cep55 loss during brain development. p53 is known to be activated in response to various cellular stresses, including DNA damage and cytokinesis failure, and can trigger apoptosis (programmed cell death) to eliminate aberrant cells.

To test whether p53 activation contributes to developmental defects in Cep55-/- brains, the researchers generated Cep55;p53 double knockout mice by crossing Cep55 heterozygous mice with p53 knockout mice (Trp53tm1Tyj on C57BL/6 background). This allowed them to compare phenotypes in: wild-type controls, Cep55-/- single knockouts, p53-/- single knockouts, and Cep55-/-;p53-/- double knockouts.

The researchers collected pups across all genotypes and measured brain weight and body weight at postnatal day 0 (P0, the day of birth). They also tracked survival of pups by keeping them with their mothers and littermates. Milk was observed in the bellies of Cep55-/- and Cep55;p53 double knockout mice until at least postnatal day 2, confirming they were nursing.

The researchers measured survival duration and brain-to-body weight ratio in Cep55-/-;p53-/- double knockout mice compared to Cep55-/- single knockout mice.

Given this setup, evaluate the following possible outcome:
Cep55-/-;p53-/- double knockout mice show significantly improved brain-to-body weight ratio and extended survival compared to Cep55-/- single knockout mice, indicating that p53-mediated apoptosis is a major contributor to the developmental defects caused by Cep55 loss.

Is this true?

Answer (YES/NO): NO